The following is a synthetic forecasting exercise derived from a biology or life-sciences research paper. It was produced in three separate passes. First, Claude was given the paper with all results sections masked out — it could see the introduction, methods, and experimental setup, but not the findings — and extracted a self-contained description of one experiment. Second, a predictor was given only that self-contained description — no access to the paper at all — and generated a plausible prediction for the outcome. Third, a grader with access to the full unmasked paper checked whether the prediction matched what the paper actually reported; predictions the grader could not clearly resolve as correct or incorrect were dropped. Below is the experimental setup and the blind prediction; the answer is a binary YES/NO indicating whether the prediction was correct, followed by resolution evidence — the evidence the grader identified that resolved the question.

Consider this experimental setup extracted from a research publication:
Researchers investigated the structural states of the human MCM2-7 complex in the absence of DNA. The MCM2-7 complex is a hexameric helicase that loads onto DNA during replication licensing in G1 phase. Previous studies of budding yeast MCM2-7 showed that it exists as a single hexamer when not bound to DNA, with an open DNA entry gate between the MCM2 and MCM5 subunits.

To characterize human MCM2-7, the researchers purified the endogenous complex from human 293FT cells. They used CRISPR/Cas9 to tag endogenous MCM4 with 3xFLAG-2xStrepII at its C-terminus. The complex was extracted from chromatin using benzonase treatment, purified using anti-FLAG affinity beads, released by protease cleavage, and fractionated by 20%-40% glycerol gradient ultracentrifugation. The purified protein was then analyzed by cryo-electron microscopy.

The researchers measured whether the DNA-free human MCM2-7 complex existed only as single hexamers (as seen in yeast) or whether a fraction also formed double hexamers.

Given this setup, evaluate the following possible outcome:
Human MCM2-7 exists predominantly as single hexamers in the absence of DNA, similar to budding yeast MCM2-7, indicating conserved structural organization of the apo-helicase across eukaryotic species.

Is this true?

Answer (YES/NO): YES